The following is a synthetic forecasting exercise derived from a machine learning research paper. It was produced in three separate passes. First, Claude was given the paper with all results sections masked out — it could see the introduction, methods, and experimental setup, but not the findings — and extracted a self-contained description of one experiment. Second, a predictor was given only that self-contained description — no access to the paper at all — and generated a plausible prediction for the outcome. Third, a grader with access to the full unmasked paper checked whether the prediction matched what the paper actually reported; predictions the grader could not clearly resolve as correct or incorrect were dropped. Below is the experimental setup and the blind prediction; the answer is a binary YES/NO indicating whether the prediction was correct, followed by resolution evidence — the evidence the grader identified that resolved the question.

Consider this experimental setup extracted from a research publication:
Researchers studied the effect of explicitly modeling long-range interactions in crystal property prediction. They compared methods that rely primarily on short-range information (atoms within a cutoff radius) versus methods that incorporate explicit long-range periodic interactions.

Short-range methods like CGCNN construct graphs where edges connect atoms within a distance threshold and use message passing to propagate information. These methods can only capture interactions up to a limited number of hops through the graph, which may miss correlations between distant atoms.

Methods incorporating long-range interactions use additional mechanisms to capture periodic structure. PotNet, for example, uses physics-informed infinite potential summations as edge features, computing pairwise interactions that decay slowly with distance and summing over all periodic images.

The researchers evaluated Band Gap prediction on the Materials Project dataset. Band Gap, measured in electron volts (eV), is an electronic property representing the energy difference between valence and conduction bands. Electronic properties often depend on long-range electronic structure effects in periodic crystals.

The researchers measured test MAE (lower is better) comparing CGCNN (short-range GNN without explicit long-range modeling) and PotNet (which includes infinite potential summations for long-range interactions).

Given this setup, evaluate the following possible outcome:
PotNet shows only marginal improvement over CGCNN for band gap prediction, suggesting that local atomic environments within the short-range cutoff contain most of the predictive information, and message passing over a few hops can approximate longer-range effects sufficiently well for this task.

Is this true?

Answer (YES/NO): NO